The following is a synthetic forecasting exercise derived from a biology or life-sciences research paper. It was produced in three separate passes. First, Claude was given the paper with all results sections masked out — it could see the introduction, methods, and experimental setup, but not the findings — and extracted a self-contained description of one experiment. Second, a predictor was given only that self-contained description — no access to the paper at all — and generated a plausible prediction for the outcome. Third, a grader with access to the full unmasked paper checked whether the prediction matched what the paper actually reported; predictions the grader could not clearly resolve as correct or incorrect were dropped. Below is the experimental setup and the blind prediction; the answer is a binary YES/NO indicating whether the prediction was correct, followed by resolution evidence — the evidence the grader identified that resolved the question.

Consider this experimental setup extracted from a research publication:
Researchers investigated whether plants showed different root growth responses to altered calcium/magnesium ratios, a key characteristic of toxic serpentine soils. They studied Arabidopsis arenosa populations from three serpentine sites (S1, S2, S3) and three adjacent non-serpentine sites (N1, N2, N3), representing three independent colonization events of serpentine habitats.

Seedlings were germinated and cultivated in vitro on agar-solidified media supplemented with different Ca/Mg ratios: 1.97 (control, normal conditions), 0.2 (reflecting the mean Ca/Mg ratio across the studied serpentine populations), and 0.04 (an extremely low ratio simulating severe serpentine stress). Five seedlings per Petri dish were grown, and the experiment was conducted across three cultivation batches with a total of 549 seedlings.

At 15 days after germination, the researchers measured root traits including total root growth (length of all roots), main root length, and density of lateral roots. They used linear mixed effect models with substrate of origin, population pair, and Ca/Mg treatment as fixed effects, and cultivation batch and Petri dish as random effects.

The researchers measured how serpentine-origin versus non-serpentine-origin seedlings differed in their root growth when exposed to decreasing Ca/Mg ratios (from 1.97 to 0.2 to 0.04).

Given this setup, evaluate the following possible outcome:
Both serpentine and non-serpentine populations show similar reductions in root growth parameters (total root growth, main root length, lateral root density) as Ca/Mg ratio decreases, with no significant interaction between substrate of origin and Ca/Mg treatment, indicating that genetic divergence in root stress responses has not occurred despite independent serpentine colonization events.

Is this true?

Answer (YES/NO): NO